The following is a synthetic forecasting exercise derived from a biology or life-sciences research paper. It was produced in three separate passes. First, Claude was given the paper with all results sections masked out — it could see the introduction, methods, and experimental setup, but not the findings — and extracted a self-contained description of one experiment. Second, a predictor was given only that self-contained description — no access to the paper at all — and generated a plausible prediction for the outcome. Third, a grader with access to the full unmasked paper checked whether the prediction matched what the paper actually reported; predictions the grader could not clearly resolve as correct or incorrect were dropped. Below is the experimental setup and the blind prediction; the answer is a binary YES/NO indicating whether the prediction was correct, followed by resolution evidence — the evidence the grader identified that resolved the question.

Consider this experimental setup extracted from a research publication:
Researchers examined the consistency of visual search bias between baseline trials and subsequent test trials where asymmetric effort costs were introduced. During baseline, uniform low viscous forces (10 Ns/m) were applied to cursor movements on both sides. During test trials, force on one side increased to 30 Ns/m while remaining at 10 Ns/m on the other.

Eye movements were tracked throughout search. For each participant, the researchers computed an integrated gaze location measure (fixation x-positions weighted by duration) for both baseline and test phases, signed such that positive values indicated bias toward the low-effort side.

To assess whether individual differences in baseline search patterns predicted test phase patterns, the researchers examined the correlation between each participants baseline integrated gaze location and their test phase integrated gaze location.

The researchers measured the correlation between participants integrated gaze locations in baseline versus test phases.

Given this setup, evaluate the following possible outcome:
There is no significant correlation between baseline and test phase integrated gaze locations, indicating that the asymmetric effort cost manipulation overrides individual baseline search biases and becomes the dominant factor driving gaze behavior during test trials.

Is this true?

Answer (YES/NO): NO